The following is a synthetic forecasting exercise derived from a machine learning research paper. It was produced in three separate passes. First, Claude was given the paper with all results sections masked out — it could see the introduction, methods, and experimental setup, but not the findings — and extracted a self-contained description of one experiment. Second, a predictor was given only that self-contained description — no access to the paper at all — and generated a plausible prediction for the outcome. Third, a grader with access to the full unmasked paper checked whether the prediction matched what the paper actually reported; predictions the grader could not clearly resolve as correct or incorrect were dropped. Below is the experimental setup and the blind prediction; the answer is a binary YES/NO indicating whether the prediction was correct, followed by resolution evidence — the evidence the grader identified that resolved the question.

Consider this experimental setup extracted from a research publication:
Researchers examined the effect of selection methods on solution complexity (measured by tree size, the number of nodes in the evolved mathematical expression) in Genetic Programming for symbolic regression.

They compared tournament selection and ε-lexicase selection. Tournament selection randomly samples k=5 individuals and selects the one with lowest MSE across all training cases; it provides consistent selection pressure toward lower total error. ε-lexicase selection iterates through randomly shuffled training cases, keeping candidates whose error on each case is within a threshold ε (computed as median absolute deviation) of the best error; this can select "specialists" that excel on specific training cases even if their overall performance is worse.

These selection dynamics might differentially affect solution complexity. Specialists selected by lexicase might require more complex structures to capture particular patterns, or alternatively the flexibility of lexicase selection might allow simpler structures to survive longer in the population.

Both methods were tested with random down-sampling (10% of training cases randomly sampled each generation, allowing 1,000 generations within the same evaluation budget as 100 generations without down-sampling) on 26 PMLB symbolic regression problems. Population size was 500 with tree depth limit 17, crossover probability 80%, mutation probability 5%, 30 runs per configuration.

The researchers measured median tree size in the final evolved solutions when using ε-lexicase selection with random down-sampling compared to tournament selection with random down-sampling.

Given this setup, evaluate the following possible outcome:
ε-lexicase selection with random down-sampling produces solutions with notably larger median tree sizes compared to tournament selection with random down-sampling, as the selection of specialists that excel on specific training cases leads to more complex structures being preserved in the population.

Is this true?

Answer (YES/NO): NO